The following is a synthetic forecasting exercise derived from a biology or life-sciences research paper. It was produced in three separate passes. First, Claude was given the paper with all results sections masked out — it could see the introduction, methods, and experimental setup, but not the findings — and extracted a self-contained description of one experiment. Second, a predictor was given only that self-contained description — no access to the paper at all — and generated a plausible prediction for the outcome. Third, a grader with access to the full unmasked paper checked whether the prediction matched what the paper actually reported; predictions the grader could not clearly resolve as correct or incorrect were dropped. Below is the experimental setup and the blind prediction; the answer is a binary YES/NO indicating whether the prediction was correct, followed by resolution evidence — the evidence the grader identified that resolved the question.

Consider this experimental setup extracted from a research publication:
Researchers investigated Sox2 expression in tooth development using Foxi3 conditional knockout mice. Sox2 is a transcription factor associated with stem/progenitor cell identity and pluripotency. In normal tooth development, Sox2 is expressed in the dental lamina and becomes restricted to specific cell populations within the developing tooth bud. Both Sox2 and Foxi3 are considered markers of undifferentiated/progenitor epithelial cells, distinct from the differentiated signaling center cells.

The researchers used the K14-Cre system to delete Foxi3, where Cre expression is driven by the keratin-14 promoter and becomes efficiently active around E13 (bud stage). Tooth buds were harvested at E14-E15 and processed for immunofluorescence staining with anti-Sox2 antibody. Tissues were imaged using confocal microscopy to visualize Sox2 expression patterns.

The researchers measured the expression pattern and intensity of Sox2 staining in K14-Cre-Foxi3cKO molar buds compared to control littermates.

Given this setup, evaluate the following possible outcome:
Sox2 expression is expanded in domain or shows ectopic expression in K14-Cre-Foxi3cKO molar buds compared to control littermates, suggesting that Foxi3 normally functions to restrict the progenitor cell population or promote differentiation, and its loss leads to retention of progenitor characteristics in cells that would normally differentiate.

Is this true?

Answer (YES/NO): NO